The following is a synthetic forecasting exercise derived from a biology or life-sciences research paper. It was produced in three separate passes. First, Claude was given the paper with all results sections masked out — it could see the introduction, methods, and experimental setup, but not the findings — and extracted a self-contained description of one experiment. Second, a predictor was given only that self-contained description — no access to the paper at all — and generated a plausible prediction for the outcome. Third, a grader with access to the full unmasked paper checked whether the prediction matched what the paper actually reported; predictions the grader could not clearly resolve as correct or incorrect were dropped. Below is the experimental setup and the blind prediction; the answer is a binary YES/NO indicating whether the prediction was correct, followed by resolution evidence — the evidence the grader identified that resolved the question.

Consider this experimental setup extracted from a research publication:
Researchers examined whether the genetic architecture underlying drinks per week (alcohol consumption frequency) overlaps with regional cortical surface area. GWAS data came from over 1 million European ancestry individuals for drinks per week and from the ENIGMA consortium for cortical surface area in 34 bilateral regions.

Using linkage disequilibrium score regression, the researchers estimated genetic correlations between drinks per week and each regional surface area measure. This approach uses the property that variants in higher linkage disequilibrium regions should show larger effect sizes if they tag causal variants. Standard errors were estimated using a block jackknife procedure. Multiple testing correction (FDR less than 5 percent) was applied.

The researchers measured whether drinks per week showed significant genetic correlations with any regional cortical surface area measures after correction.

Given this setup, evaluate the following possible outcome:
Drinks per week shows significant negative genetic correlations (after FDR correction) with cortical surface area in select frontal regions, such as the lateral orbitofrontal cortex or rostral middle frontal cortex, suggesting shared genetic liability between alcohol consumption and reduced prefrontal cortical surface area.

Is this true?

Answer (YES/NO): NO